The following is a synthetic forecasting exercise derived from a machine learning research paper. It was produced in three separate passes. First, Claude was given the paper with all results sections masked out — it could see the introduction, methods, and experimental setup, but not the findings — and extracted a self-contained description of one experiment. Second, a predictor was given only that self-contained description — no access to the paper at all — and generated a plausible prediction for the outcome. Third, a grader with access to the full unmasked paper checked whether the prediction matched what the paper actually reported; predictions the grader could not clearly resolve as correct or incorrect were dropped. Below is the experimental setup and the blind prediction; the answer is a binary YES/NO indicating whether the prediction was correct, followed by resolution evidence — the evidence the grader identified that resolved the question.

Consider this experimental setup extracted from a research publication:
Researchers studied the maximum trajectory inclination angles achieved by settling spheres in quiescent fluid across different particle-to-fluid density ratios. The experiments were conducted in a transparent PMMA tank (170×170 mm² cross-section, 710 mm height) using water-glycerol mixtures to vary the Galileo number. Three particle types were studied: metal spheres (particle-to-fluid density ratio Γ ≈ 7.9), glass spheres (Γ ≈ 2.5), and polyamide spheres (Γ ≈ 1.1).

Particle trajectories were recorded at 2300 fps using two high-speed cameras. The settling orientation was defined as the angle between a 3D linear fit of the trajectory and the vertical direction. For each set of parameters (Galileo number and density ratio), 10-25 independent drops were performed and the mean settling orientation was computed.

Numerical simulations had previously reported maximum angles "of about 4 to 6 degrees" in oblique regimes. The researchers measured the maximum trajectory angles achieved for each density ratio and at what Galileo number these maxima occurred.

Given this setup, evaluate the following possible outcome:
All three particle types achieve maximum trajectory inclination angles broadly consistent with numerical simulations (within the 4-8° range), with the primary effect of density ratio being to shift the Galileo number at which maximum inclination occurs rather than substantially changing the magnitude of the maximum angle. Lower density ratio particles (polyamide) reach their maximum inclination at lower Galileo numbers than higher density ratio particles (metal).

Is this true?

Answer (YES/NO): NO